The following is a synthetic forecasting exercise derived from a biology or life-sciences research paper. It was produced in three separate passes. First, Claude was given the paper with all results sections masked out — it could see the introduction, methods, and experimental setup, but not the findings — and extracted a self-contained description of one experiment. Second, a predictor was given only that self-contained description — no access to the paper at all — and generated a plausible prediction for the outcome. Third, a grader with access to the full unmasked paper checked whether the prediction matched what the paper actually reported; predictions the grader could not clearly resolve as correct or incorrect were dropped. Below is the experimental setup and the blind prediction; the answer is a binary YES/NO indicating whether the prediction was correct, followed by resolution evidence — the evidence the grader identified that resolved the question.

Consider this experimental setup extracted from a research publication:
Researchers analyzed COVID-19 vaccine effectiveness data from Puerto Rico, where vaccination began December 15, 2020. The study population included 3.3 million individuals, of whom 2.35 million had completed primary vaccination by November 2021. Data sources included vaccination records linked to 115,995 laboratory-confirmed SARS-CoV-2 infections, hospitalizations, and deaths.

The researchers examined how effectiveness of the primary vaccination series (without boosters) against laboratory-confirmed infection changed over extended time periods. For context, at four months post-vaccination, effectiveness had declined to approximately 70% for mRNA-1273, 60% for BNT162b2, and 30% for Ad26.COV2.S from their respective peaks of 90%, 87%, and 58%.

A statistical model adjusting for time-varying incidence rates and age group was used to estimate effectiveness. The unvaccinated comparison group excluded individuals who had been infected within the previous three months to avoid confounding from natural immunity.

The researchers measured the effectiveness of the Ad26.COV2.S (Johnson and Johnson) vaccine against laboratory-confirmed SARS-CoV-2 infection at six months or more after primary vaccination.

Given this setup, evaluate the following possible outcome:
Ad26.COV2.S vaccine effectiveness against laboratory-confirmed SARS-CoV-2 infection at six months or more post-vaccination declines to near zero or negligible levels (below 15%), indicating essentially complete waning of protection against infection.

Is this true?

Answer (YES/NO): NO